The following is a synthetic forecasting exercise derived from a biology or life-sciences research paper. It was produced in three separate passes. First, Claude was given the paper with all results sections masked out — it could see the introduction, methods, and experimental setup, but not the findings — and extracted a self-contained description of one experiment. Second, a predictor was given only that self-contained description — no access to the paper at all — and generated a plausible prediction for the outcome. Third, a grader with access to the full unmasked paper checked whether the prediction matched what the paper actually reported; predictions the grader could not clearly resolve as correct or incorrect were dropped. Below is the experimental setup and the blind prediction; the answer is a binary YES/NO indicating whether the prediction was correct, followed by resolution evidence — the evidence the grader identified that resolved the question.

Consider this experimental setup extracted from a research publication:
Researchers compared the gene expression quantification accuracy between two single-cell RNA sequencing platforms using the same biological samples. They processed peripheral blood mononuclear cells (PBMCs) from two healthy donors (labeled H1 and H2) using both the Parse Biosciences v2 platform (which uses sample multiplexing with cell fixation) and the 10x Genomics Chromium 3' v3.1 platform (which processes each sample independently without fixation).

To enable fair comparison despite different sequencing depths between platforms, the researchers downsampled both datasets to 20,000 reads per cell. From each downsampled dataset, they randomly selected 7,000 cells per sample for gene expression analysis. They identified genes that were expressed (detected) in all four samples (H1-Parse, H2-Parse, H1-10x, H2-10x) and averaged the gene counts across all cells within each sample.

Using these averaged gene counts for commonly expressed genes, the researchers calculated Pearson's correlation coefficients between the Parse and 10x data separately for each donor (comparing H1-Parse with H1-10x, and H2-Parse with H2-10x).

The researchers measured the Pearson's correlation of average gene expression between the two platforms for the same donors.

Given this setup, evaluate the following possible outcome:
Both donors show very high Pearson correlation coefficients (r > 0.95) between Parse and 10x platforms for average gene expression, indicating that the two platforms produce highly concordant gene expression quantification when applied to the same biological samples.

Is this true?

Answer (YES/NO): NO